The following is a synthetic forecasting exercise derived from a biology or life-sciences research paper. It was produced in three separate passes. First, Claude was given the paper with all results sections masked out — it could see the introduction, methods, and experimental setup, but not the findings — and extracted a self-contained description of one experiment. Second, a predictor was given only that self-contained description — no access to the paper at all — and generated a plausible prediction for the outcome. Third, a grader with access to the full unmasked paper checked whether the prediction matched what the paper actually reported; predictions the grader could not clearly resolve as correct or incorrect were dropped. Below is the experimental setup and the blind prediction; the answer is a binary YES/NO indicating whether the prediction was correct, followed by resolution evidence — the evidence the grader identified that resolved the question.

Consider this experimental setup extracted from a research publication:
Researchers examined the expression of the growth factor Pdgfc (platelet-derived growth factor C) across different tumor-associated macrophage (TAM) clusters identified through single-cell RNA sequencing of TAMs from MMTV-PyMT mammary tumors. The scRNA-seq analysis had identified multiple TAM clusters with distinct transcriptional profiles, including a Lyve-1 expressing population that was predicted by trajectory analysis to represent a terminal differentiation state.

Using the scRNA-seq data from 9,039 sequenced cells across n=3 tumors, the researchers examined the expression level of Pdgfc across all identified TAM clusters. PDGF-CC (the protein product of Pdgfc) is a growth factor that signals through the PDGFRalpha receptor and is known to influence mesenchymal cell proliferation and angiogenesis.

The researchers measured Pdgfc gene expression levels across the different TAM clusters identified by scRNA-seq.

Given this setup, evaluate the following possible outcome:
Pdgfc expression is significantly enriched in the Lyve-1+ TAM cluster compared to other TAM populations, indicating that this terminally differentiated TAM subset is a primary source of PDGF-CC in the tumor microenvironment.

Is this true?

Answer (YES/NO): YES